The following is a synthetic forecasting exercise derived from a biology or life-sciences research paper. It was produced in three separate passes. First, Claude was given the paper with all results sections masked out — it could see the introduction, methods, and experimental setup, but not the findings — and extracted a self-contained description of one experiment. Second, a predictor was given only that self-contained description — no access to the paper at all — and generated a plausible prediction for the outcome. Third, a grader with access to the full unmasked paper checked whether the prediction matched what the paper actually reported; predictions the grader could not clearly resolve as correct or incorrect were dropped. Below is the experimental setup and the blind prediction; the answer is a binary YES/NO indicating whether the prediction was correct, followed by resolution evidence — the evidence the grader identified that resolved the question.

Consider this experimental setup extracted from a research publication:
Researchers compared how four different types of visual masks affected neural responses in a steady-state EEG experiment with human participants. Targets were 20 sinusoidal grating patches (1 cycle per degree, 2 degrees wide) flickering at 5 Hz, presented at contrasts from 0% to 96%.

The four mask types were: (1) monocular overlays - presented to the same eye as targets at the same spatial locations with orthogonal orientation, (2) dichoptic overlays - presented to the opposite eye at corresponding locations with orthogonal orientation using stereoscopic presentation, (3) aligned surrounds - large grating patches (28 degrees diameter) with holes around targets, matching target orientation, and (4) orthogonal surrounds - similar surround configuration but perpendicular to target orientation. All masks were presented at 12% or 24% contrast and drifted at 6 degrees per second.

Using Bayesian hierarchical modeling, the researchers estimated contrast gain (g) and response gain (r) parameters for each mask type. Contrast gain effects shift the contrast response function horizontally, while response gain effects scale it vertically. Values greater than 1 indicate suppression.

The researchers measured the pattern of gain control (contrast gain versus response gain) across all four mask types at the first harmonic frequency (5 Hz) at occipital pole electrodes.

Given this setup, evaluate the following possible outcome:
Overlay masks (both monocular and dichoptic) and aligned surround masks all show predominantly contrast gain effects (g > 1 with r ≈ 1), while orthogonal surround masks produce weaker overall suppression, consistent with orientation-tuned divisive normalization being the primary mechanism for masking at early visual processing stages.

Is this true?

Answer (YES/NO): NO